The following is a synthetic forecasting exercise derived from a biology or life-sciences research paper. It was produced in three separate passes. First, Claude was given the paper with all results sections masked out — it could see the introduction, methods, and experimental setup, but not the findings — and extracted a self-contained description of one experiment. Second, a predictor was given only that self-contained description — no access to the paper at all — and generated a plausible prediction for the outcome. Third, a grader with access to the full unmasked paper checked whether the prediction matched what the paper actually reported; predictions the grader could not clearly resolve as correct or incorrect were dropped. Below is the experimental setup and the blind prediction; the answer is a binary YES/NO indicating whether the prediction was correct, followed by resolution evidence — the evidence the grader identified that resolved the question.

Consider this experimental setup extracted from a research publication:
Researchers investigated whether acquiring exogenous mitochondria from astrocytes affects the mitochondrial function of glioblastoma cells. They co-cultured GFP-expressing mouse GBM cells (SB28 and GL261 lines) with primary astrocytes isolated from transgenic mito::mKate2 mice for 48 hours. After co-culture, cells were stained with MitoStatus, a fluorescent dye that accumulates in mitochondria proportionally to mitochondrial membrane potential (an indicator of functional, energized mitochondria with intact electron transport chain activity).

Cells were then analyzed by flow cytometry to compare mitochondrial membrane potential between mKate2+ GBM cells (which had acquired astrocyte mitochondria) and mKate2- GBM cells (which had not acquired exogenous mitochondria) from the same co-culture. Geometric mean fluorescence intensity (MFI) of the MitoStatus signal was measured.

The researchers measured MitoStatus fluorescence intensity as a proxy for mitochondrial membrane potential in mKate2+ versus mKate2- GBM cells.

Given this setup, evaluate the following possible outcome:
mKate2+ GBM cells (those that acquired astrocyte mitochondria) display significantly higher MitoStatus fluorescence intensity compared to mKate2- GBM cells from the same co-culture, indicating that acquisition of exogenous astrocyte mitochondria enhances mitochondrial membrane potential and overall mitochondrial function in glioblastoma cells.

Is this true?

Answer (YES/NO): YES